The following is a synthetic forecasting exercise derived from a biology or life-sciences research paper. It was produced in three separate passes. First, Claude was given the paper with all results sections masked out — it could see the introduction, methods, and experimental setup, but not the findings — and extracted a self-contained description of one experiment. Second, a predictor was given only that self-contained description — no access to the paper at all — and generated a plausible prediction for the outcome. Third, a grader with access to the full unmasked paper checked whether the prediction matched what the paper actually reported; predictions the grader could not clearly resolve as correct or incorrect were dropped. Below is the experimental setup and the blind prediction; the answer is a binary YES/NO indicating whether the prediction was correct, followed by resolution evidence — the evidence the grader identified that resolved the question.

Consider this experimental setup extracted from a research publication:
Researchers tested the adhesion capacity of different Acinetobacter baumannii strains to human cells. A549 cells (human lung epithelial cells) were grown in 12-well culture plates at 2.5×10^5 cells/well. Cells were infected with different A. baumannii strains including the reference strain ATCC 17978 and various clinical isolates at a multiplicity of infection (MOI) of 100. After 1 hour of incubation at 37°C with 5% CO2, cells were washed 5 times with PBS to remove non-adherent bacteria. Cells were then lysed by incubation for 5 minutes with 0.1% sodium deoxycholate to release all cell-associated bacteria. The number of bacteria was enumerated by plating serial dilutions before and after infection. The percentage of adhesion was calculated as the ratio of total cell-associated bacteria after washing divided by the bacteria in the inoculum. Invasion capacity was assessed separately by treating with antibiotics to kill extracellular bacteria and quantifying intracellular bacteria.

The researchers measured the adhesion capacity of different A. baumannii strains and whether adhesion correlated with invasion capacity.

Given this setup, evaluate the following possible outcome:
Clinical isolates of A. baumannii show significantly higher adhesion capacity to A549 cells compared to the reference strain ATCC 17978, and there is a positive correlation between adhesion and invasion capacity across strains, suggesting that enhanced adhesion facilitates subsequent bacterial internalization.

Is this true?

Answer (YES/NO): NO